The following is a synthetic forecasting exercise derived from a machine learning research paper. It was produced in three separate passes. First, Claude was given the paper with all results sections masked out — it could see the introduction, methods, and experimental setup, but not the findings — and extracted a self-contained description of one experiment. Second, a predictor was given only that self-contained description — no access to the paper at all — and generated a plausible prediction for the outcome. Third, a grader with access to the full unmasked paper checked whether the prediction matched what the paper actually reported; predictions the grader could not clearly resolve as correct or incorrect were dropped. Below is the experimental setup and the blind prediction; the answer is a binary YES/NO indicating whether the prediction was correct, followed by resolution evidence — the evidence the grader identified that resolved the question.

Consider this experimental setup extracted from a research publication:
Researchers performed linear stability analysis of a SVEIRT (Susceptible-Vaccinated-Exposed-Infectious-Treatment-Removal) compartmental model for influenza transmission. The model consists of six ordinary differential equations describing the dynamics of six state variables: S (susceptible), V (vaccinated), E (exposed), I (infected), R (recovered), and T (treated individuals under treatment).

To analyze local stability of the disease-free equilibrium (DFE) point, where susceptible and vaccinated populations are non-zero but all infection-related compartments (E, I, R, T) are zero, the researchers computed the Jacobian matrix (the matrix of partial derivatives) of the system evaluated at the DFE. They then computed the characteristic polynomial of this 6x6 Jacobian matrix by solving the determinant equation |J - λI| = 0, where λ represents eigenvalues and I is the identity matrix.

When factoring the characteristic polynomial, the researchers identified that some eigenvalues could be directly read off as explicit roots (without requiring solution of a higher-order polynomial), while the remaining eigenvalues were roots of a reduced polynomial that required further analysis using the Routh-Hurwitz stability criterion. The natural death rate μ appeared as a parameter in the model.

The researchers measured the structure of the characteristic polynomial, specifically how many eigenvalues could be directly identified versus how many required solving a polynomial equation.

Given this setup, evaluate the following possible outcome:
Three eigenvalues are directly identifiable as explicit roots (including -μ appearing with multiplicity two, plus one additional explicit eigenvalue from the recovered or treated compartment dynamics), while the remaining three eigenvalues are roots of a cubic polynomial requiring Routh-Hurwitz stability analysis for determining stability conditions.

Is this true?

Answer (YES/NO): NO